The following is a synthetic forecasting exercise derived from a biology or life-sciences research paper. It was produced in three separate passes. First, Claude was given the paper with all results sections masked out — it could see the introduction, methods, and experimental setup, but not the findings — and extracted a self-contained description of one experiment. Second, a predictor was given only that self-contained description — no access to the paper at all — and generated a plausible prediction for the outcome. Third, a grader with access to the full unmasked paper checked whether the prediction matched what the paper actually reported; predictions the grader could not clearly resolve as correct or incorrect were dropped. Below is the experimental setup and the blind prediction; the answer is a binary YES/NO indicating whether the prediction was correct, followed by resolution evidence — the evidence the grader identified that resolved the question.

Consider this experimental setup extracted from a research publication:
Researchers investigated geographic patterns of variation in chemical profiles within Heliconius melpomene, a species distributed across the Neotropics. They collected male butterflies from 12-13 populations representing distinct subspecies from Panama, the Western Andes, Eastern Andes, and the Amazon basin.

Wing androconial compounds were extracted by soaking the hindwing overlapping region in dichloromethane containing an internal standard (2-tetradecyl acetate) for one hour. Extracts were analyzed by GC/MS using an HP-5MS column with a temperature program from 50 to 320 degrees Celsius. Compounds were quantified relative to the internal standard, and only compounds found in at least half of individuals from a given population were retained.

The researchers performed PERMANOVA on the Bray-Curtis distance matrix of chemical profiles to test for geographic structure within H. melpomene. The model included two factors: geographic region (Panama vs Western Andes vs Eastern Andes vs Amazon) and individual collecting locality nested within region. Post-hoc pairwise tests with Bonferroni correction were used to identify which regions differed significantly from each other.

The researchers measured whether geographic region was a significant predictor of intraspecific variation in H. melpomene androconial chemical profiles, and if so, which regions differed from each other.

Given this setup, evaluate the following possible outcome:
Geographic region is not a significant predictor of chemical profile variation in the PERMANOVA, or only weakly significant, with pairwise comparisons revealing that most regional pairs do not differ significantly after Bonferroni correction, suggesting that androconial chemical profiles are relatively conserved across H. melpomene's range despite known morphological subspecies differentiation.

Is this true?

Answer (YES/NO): NO